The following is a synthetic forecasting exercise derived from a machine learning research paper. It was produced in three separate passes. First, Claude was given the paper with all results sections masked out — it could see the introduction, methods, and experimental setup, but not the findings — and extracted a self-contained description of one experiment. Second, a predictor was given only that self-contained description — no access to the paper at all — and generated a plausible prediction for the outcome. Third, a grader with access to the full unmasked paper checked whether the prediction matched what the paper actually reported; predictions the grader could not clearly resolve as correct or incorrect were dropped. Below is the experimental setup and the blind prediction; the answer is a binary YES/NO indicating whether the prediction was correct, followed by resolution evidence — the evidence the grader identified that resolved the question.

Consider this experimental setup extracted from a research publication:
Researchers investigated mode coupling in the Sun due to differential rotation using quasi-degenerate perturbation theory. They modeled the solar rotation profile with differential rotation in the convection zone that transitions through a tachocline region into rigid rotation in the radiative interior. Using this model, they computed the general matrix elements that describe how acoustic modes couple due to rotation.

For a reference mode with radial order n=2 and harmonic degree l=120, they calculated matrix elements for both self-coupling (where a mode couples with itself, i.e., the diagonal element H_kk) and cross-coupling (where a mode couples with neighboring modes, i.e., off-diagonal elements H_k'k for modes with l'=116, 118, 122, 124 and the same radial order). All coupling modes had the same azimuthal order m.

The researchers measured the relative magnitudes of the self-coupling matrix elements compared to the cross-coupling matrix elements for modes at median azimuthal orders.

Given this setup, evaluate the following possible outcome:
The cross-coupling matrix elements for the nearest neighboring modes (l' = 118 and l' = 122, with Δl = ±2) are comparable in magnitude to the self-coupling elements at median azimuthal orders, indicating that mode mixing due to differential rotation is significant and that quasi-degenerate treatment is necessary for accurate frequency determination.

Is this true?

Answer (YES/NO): NO